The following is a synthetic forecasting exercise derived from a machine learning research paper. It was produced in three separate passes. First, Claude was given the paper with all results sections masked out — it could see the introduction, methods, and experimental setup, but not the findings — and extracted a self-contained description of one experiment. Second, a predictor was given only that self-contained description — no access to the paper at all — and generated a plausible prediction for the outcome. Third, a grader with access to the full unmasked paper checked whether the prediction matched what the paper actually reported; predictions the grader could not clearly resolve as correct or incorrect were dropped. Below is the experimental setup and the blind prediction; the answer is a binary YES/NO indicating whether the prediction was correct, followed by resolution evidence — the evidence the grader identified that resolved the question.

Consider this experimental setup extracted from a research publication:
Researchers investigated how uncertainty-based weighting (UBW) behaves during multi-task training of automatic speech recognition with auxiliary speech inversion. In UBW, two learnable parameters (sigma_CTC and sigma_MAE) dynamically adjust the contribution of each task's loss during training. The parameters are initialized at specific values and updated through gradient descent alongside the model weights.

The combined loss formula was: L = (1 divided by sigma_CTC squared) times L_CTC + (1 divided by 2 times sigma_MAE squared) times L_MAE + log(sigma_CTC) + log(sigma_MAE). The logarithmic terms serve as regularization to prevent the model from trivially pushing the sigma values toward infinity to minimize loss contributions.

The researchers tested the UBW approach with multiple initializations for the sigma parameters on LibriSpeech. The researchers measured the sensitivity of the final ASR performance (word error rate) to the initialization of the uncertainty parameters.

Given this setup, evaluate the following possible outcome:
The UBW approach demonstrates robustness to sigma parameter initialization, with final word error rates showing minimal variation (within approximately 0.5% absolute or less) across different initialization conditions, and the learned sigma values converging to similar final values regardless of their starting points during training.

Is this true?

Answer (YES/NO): NO